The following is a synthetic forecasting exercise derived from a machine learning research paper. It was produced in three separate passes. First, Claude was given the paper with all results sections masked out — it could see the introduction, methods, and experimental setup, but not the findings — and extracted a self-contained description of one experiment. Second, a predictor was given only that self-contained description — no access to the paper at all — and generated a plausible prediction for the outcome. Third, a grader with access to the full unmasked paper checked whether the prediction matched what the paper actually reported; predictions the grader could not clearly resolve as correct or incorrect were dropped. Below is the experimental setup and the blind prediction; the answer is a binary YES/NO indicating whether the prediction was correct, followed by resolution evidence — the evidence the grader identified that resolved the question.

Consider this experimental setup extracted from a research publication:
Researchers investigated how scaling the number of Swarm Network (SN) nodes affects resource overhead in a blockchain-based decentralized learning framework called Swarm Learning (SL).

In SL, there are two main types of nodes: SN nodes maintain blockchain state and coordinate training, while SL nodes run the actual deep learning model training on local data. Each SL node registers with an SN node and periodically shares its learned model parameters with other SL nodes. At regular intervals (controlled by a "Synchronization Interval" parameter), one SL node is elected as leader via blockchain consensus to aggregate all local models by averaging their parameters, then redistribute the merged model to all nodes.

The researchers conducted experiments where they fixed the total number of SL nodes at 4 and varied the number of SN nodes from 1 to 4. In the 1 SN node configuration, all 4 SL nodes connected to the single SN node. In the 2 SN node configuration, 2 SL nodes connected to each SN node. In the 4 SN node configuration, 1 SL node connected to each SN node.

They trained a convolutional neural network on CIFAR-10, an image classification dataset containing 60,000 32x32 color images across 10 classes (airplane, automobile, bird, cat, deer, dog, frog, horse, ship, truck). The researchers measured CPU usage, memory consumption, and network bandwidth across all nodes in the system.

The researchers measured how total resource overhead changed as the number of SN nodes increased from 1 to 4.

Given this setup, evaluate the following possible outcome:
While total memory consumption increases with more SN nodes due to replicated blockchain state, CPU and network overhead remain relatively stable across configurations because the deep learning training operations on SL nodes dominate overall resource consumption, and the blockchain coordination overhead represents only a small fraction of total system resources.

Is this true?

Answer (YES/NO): NO